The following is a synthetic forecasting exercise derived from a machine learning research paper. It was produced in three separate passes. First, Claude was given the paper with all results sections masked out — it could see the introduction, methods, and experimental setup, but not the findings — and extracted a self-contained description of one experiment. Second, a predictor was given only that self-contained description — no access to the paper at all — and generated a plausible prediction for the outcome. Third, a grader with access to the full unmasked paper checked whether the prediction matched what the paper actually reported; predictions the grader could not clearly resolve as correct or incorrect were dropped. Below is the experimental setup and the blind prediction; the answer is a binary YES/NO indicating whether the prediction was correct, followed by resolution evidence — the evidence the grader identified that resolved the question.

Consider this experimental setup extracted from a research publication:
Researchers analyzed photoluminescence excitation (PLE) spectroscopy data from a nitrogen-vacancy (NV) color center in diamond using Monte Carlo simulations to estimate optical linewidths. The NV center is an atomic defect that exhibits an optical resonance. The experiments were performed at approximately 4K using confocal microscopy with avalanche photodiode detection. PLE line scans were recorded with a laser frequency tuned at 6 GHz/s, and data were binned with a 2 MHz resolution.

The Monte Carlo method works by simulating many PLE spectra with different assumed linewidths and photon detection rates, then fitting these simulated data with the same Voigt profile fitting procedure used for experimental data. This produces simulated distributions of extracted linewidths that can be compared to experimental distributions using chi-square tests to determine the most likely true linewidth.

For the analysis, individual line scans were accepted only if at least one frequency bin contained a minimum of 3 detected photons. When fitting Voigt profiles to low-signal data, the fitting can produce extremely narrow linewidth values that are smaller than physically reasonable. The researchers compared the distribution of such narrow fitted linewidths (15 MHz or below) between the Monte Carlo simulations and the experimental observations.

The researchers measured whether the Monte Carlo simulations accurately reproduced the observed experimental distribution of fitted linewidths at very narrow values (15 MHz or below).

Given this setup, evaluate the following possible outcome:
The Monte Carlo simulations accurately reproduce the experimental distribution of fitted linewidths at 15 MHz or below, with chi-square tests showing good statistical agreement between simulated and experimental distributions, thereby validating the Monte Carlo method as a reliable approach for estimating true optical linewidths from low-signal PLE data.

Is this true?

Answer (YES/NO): NO